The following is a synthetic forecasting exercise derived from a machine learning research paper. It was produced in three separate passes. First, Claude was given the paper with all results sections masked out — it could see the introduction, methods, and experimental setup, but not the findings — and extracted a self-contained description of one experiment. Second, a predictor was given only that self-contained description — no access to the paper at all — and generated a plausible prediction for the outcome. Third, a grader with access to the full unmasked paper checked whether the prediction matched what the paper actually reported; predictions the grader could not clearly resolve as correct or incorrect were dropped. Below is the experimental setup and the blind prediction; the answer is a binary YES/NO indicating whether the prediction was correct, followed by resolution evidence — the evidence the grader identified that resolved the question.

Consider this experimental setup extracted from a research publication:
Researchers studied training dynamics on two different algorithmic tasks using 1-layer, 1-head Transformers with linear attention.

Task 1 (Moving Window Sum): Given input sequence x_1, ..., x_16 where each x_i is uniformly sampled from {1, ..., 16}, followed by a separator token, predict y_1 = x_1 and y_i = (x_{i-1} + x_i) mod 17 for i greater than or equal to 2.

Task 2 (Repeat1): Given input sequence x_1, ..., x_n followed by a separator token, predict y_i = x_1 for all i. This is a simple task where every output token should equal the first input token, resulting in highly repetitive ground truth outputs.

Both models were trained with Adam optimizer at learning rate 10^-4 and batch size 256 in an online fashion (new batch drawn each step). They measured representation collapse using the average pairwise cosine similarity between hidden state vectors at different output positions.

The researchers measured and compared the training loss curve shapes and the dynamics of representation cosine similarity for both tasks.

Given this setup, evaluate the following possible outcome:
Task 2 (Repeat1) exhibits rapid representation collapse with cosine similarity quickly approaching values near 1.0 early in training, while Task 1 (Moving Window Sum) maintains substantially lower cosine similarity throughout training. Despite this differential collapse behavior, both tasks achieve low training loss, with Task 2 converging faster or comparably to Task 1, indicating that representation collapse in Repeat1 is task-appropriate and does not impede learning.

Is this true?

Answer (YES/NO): NO